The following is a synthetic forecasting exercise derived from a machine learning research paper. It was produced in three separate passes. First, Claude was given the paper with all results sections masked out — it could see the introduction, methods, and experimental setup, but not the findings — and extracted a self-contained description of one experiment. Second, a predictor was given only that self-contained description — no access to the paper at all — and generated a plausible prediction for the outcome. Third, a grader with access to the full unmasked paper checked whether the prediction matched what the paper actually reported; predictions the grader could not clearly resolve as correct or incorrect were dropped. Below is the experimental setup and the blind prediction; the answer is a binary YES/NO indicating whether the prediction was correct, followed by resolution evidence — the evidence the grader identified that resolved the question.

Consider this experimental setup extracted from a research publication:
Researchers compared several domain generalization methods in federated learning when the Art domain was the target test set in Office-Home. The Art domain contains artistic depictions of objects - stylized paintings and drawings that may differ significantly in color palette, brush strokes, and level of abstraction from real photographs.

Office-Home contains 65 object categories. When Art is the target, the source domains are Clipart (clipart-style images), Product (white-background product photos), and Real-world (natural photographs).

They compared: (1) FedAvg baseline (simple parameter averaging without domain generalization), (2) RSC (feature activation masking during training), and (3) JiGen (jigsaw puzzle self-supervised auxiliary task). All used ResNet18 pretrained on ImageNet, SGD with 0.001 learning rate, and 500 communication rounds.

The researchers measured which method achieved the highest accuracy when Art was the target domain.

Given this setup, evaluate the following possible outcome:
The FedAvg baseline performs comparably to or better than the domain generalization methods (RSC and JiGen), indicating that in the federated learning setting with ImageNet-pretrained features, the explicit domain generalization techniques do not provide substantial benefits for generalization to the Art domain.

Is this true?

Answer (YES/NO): YES